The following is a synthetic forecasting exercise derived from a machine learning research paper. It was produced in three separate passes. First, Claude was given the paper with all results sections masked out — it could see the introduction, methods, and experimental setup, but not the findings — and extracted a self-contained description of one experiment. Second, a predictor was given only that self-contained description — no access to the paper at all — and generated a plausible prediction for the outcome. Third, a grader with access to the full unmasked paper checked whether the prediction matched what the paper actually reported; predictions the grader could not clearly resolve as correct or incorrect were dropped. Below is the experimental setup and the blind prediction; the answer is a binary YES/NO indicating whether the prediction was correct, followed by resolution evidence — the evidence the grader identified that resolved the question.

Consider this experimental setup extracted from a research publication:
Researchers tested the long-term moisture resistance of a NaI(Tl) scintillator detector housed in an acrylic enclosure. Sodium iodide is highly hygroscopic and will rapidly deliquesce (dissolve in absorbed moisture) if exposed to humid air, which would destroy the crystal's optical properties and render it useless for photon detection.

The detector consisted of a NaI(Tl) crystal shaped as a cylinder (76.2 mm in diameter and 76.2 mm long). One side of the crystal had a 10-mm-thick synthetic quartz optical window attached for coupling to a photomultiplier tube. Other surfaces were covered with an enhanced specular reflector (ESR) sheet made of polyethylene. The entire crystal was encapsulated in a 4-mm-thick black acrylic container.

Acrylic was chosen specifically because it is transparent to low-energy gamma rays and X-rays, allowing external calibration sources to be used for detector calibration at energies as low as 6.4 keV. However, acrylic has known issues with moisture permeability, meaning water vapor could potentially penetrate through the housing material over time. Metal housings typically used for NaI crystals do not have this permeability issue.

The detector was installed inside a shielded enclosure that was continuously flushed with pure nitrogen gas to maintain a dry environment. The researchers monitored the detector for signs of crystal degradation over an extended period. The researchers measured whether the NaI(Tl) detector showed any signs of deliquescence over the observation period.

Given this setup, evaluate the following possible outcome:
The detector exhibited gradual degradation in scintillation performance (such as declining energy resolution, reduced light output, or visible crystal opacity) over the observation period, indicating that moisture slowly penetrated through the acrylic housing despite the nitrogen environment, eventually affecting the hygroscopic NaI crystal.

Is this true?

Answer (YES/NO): NO